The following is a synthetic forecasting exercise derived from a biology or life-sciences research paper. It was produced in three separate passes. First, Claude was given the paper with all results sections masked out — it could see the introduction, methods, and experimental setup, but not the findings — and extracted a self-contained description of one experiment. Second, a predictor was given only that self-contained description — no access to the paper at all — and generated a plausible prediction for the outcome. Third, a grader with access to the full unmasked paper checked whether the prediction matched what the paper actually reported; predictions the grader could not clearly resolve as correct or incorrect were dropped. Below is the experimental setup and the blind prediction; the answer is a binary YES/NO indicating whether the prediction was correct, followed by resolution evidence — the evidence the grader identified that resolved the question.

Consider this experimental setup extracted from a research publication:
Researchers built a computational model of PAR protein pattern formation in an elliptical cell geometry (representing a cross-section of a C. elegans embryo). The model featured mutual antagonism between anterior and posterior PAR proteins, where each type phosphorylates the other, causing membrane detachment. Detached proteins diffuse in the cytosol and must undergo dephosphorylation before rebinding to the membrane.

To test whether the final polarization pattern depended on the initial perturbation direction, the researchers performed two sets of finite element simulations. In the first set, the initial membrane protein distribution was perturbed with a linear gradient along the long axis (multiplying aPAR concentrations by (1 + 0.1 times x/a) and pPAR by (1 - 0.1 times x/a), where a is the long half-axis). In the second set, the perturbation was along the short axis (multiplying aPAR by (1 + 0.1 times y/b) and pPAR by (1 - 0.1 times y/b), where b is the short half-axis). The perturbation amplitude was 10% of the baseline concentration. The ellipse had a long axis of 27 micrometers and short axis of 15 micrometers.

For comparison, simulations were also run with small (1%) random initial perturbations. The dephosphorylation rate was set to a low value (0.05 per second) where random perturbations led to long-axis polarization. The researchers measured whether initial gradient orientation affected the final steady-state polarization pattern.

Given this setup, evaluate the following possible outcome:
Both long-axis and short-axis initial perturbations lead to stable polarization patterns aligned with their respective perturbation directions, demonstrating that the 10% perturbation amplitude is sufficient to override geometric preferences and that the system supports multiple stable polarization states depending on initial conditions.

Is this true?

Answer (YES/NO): NO